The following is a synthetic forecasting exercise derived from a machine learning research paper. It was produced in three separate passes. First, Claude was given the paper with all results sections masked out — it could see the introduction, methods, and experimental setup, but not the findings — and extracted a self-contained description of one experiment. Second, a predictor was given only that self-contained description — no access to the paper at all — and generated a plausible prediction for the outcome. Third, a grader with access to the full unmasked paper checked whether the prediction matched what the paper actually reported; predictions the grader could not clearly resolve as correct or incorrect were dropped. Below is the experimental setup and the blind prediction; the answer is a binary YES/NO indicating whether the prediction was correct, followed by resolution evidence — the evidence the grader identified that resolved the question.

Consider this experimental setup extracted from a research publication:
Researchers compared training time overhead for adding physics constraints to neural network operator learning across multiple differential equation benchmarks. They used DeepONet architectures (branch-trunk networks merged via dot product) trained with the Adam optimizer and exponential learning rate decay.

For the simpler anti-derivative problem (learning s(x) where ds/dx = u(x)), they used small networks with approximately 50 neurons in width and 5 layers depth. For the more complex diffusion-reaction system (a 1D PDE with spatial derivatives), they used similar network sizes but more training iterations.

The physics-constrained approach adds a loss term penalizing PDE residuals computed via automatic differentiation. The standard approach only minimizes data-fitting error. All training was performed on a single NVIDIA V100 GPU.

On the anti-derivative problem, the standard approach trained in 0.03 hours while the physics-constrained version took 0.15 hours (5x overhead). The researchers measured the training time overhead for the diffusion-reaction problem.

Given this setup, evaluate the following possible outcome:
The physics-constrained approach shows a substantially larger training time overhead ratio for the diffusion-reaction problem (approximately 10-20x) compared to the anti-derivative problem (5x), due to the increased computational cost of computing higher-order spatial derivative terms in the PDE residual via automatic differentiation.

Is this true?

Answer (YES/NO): NO